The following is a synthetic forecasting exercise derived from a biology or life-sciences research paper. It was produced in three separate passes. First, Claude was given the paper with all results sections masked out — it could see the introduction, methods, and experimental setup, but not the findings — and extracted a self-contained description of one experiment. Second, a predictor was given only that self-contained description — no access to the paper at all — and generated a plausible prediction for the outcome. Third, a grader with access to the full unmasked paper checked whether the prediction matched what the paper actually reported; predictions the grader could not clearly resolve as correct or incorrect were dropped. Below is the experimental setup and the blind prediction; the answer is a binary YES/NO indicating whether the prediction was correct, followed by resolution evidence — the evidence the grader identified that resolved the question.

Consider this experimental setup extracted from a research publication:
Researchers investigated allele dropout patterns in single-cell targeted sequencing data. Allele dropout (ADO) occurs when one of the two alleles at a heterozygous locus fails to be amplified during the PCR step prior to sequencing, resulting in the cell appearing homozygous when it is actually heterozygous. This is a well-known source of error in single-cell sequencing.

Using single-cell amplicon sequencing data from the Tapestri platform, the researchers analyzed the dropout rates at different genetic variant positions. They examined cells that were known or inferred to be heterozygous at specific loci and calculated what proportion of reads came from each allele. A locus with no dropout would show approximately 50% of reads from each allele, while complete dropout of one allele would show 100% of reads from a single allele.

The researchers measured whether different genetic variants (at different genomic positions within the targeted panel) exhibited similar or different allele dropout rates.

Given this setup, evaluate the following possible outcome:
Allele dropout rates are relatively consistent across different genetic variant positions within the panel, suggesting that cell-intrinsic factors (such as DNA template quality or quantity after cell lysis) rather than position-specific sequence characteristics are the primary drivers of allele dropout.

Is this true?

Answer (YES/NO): NO